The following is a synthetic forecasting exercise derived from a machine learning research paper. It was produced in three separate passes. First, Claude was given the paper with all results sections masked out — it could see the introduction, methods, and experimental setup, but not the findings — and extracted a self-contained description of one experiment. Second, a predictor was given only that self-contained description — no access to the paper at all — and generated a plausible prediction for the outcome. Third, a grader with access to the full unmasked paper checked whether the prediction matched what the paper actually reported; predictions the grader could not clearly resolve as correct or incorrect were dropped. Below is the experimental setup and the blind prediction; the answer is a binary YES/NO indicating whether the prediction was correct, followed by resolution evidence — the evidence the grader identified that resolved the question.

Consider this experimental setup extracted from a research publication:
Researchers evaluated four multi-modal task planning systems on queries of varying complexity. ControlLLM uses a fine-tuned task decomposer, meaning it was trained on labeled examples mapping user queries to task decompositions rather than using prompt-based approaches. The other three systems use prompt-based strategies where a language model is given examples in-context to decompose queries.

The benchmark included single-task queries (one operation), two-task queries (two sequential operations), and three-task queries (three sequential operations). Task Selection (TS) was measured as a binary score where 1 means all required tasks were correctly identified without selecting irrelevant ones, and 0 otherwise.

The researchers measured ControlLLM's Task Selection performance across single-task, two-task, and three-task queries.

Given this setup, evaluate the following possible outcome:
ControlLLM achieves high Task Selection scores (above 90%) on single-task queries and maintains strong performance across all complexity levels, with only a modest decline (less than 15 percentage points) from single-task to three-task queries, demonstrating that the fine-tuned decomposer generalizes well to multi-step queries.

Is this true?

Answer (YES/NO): NO